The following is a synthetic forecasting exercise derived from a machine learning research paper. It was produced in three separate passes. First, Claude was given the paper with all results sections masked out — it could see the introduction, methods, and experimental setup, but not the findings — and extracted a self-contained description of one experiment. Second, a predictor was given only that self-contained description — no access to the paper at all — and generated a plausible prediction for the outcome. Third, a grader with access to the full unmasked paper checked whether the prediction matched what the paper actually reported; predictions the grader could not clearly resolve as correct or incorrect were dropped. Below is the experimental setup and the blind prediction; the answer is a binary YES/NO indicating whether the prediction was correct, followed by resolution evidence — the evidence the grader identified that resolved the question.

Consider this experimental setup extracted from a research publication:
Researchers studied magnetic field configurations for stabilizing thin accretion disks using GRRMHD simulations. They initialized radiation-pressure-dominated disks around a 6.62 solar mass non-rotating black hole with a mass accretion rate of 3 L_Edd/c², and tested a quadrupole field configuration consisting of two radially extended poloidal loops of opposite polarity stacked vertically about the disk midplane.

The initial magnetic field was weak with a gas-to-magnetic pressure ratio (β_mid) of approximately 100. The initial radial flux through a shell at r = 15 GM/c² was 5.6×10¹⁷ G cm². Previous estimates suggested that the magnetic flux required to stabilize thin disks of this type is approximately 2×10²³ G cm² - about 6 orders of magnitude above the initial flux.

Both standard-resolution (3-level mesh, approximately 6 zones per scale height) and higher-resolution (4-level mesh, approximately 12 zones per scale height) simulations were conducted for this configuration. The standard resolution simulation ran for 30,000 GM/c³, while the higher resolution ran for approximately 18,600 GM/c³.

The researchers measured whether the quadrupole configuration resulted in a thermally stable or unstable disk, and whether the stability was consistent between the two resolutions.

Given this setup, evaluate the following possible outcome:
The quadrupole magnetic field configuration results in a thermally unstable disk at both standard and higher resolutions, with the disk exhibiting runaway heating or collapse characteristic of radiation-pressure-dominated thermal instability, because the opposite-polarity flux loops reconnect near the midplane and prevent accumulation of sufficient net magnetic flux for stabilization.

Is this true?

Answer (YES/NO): NO